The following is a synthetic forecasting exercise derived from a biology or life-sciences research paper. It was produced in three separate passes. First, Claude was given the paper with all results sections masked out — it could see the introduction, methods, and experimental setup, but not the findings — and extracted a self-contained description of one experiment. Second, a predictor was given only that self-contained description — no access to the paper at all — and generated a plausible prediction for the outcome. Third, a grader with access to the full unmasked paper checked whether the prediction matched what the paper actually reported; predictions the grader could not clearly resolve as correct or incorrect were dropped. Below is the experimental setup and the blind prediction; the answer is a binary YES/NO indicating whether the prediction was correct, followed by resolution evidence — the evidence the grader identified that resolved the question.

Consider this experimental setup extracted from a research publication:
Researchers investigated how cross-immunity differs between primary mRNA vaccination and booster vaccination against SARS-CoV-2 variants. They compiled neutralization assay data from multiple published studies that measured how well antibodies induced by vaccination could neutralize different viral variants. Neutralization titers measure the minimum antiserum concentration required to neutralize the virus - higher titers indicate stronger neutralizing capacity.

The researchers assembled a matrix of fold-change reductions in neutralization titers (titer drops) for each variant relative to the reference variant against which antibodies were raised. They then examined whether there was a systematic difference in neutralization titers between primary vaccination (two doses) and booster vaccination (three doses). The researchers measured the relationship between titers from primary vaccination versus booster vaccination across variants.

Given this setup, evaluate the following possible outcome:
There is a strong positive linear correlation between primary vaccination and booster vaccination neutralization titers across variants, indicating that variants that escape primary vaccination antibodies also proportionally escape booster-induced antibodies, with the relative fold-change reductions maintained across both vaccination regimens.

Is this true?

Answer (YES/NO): NO